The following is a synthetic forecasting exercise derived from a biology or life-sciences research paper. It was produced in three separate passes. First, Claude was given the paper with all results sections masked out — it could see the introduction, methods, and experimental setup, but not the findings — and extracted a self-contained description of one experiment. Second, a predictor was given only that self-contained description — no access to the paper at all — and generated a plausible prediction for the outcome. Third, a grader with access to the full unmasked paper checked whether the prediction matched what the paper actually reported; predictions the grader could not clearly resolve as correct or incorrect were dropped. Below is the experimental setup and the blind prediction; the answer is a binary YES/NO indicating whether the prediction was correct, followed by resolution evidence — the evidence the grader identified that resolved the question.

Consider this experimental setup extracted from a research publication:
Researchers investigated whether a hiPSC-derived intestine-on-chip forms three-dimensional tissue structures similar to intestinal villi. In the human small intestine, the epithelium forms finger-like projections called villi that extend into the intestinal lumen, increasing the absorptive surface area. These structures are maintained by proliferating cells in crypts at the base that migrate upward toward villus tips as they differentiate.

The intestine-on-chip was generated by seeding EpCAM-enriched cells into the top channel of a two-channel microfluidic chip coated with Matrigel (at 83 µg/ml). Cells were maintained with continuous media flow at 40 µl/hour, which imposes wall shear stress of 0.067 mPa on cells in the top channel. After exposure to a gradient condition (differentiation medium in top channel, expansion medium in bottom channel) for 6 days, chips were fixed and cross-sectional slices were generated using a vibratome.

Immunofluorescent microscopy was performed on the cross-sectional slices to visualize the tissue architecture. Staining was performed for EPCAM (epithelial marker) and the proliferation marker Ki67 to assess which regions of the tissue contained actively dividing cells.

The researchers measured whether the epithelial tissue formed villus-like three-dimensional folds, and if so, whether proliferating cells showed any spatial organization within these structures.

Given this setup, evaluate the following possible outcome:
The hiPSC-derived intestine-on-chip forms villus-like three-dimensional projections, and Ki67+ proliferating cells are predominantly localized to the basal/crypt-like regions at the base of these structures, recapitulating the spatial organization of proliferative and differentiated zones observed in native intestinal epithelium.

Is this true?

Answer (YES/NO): NO